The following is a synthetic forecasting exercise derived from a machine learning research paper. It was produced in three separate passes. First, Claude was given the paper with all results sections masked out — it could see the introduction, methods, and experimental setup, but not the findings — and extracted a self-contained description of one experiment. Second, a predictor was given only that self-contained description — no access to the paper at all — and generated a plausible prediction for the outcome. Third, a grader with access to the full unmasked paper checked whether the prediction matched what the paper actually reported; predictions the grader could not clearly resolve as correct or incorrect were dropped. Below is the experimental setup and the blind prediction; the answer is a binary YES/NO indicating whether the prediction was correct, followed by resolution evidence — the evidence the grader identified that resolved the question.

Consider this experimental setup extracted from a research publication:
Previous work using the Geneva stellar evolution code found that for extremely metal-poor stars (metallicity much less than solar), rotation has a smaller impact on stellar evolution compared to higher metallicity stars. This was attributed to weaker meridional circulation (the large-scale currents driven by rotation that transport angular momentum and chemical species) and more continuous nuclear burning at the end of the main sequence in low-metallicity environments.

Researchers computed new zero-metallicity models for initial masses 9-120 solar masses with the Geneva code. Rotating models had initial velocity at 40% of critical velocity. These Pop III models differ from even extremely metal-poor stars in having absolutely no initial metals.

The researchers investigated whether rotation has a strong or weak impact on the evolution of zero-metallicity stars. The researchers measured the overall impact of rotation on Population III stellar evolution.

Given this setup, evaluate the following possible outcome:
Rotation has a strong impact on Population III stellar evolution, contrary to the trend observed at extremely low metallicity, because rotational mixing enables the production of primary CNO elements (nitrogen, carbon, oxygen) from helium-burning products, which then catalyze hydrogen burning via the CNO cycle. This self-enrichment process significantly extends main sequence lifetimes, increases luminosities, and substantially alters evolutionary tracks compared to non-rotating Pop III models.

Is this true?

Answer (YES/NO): YES